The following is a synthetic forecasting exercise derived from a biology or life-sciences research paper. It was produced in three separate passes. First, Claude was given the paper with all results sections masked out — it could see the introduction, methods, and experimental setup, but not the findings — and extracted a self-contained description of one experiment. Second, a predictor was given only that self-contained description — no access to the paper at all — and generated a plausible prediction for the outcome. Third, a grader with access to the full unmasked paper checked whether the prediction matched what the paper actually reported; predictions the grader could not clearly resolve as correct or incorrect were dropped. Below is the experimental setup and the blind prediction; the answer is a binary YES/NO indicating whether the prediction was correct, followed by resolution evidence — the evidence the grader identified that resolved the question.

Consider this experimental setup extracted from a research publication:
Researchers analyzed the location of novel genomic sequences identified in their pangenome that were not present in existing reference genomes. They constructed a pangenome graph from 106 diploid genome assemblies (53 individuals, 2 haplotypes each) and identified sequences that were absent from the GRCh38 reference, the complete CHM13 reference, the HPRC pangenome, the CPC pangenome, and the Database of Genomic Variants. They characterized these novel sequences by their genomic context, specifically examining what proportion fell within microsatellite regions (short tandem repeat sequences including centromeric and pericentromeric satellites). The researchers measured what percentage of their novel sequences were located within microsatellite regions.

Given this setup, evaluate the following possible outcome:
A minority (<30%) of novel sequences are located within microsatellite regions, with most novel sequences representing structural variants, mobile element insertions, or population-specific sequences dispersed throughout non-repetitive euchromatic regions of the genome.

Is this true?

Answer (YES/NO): YES